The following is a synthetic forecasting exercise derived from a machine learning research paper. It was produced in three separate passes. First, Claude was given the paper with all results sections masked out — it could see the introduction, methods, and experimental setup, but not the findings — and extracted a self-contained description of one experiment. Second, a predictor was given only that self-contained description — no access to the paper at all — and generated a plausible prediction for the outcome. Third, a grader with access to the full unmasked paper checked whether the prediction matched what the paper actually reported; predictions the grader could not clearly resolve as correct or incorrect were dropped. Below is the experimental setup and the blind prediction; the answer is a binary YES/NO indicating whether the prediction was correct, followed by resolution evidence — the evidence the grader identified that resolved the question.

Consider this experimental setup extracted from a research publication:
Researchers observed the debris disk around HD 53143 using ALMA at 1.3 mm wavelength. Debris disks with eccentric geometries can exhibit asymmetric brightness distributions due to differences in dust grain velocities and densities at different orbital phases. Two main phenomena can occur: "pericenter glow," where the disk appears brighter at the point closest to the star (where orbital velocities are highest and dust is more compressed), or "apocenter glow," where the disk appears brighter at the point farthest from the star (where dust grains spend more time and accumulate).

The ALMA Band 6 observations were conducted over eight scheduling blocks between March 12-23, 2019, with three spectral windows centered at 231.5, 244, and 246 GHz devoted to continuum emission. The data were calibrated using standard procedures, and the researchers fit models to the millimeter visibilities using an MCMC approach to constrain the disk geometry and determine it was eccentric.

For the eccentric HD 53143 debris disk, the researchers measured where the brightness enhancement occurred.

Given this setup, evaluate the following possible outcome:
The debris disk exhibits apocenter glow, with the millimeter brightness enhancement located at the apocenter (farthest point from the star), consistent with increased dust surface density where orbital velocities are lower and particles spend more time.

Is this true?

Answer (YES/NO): YES